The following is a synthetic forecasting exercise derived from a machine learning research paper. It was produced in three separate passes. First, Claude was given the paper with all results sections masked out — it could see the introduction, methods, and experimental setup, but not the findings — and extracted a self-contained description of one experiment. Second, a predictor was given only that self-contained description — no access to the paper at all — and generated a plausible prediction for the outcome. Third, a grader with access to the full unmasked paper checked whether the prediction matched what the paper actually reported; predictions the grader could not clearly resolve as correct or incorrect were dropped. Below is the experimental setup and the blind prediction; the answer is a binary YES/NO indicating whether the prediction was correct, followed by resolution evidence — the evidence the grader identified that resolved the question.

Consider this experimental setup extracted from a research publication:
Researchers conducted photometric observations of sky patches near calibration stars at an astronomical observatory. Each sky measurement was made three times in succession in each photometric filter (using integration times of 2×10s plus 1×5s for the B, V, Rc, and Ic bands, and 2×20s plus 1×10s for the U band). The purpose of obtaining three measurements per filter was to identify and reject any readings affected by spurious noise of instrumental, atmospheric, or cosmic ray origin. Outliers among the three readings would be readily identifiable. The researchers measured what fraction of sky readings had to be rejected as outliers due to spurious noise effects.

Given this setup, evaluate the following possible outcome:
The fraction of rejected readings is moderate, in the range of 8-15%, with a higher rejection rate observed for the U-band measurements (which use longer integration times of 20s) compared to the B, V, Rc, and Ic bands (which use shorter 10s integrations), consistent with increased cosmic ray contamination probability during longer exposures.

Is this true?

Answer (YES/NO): NO